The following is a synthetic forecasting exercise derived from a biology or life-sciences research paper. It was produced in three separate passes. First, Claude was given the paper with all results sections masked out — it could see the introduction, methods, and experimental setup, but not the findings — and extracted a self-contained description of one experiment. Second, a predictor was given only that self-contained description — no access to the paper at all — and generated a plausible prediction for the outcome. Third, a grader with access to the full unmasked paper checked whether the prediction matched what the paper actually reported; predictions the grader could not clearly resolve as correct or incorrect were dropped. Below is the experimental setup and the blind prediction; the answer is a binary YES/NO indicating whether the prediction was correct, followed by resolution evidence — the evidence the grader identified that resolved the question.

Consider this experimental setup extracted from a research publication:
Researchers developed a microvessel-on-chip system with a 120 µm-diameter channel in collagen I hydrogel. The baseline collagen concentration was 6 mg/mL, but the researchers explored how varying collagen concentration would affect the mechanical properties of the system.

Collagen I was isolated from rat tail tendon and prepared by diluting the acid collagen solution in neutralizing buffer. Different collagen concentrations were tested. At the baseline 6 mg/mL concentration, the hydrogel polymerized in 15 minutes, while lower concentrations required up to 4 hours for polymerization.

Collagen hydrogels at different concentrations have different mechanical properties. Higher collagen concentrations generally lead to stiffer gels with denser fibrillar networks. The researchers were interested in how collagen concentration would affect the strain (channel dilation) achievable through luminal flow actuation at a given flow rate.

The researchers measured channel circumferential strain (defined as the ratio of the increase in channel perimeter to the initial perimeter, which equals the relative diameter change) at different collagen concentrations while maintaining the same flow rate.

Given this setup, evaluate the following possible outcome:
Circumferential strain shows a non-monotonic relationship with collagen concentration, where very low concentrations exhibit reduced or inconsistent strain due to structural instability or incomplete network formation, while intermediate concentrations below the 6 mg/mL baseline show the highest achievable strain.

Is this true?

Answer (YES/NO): NO